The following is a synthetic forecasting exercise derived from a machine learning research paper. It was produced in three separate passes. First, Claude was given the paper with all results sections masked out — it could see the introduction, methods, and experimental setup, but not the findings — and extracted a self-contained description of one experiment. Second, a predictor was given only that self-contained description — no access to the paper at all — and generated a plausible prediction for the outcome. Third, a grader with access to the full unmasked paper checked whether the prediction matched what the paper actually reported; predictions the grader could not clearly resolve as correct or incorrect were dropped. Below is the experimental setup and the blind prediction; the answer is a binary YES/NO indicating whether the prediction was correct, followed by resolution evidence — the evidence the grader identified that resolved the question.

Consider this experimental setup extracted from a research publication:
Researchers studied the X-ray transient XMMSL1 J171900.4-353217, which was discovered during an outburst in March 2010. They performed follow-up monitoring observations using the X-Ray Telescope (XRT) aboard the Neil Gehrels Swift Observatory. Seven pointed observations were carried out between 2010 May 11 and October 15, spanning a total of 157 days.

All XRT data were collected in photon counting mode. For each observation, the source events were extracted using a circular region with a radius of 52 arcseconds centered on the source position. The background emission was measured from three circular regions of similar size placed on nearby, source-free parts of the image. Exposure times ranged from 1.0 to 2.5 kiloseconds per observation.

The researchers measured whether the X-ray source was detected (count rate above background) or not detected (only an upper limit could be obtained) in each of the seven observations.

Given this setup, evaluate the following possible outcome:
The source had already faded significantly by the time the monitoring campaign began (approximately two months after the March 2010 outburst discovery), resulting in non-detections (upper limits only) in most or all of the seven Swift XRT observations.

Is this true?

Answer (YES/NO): NO